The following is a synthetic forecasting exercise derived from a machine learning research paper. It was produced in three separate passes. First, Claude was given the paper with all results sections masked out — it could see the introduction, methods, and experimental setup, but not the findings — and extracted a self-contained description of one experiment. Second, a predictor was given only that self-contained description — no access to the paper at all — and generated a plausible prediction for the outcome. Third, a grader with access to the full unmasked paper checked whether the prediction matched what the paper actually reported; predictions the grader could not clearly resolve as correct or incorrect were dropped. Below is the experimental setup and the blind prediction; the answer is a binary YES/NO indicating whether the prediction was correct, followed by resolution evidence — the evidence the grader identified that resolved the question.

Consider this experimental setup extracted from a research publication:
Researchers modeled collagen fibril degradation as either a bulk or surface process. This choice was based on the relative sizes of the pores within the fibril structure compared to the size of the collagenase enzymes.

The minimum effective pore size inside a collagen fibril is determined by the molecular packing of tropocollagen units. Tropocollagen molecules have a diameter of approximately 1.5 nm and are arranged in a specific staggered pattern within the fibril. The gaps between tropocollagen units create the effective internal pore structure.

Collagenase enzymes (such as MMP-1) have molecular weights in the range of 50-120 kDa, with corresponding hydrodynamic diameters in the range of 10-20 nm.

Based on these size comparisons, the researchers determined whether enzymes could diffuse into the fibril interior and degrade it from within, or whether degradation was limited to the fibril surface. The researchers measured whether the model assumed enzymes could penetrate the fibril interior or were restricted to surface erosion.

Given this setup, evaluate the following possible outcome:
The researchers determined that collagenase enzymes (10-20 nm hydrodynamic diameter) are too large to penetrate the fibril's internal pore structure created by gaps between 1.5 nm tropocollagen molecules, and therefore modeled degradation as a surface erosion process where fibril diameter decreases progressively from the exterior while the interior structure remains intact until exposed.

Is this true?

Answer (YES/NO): YES